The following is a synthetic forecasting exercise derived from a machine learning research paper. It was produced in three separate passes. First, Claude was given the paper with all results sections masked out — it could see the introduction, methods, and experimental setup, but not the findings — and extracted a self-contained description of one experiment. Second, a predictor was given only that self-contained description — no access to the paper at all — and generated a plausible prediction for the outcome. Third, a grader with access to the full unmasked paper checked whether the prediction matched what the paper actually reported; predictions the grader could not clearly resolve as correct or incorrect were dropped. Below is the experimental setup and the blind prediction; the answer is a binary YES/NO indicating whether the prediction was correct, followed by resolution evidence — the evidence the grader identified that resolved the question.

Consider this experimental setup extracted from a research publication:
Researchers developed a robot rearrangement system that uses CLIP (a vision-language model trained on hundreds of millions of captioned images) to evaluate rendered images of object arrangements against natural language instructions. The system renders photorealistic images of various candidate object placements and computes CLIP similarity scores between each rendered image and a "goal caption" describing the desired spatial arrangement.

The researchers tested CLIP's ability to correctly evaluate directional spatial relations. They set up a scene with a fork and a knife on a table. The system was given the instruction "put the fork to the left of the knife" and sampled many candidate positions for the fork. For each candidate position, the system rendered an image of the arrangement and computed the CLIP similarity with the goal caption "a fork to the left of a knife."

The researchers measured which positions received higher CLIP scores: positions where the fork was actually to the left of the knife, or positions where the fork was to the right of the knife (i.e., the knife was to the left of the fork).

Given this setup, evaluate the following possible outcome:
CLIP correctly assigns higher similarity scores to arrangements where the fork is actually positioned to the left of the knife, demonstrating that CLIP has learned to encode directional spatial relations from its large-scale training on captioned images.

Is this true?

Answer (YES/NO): NO